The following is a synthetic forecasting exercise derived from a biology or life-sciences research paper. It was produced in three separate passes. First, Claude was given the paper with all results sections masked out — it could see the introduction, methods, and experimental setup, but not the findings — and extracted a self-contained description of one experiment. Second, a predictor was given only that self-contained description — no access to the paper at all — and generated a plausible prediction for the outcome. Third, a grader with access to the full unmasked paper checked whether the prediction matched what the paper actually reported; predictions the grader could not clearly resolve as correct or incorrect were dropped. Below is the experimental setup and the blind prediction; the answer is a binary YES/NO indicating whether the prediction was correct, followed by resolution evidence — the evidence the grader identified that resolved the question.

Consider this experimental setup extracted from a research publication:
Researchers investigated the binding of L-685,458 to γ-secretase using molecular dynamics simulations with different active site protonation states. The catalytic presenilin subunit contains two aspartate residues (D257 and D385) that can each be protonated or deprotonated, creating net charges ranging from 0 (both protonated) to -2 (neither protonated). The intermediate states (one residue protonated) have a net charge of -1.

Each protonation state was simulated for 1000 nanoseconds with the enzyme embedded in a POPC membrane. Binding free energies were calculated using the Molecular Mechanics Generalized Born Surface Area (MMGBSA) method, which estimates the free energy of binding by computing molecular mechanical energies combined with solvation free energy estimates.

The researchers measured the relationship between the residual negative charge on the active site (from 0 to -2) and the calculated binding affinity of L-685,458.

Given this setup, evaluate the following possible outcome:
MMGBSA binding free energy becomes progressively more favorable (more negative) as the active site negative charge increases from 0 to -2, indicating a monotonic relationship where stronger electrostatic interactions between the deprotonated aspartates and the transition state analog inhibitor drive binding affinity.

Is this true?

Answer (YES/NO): NO